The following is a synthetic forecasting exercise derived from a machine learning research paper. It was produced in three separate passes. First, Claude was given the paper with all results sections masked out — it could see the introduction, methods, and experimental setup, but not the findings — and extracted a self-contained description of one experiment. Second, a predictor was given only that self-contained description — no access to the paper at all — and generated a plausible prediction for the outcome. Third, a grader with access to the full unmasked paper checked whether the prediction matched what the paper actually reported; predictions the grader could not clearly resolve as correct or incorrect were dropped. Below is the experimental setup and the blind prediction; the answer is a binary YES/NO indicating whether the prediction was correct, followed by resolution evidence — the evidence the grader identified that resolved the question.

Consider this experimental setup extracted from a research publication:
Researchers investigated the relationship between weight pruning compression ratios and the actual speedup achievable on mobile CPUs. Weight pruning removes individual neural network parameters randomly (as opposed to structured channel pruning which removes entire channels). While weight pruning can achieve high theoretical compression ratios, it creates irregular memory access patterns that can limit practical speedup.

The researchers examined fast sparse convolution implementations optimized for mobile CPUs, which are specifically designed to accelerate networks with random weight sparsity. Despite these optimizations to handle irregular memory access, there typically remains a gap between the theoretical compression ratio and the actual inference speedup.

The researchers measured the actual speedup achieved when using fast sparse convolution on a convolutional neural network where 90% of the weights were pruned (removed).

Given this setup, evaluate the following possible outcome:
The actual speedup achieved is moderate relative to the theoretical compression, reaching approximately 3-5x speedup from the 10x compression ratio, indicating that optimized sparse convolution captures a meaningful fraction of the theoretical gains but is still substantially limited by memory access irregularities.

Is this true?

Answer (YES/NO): YES